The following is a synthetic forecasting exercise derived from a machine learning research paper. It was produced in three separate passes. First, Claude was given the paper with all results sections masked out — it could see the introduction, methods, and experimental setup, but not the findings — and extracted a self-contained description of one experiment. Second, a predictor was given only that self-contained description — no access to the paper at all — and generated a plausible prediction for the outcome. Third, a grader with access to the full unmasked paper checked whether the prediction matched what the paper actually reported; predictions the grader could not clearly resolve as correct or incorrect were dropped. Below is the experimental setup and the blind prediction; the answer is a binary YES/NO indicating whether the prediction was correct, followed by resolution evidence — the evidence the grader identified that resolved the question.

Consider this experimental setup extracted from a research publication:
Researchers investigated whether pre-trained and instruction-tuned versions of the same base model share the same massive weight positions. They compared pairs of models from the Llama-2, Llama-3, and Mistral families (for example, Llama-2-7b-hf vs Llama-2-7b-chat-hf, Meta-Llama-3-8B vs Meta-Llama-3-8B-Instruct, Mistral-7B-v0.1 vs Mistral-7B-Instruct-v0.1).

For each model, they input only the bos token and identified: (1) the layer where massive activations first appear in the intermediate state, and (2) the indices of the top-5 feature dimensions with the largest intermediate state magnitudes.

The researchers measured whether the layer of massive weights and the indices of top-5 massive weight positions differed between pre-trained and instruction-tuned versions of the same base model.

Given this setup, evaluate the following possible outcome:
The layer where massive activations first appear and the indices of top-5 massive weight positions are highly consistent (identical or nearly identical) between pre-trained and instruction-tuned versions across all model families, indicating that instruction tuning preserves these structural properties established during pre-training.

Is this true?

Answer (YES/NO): YES